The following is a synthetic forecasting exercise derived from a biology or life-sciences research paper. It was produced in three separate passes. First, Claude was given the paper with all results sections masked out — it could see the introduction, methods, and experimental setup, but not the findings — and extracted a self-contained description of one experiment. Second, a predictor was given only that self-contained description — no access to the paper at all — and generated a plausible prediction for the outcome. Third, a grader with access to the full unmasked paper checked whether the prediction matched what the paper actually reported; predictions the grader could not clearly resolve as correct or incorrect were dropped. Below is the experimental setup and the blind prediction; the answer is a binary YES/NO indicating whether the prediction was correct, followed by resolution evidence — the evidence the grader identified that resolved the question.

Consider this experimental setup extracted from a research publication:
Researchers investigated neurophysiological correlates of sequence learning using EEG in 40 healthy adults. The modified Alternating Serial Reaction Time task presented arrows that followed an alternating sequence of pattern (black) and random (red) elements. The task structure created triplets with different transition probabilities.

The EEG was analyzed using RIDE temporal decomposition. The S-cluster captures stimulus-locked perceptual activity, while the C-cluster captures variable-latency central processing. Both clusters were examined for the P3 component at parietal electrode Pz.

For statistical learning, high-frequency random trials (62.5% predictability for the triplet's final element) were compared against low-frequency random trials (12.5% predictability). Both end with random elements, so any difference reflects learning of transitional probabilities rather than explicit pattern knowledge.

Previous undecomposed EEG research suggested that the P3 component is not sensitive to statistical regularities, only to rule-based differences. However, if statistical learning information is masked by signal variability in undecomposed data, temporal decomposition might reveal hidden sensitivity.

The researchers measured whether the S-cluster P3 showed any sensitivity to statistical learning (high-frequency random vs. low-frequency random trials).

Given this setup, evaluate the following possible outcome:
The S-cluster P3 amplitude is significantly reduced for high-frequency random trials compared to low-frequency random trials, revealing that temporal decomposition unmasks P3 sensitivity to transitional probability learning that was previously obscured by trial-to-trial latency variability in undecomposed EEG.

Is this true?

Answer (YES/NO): NO